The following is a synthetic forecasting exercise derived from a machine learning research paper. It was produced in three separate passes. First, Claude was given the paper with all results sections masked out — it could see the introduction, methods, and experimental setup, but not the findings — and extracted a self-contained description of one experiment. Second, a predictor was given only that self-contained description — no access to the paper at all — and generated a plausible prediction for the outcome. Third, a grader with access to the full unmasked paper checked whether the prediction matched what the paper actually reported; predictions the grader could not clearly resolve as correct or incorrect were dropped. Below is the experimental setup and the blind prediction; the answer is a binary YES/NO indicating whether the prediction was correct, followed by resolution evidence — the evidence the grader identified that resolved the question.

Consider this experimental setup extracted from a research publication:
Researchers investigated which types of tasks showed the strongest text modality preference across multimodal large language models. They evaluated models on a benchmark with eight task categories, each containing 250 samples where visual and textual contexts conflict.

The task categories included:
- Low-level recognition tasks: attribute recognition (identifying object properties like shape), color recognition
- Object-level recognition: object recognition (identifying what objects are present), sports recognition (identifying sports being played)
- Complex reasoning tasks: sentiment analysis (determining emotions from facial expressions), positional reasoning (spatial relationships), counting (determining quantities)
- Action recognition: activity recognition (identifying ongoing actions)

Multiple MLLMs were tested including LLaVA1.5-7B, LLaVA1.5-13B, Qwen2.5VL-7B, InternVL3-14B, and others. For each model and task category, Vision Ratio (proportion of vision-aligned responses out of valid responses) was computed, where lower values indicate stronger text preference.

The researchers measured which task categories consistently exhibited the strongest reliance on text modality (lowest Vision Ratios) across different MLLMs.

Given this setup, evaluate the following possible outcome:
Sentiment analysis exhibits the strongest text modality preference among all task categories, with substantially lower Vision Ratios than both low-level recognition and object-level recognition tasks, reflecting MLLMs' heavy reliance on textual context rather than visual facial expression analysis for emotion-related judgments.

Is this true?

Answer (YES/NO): NO